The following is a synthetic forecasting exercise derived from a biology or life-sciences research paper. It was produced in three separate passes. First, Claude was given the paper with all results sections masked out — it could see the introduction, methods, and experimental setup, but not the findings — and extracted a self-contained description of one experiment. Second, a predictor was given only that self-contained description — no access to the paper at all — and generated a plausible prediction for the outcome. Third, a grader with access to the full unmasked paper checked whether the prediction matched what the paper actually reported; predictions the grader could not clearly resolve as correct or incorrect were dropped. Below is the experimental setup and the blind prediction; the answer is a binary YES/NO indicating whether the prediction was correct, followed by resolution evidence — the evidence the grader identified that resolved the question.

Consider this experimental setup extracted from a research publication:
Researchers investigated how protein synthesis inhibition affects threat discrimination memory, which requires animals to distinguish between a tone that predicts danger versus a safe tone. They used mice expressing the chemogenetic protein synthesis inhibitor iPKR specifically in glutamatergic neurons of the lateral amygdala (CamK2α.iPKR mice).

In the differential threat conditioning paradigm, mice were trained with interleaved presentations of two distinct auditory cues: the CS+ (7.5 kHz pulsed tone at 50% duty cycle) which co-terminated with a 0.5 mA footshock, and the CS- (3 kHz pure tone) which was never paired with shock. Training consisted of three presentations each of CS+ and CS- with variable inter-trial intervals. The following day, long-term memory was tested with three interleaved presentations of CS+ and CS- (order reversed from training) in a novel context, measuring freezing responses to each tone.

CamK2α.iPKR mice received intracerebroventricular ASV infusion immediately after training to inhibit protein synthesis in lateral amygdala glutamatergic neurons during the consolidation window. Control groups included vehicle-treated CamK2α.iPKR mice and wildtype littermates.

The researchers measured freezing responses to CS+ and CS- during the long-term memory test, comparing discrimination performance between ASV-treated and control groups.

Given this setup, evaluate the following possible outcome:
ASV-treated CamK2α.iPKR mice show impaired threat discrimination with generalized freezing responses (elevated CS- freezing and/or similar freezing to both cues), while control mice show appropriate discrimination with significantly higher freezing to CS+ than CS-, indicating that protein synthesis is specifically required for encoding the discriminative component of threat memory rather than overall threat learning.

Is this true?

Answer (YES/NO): NO